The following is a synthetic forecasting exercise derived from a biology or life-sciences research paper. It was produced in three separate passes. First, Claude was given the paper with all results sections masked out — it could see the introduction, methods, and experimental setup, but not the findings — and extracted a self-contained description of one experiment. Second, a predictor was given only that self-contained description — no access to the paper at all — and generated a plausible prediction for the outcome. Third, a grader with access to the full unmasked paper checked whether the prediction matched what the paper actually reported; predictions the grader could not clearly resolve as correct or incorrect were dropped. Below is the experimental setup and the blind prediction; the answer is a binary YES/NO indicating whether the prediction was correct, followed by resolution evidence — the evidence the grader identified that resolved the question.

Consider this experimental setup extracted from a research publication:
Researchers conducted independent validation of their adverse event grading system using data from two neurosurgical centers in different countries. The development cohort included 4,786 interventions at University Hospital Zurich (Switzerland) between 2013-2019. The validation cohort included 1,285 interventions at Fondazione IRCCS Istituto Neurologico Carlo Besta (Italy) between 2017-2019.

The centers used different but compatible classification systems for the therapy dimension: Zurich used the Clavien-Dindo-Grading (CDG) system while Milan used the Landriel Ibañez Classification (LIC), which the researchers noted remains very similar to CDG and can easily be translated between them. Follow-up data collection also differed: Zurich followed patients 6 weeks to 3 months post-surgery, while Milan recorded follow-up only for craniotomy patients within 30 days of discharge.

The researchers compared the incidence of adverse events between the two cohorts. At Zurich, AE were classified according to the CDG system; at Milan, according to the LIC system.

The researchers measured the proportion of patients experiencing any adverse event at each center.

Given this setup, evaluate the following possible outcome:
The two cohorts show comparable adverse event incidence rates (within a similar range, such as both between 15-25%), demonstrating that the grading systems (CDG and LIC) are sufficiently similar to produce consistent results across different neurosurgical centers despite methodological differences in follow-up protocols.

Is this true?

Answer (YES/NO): NO